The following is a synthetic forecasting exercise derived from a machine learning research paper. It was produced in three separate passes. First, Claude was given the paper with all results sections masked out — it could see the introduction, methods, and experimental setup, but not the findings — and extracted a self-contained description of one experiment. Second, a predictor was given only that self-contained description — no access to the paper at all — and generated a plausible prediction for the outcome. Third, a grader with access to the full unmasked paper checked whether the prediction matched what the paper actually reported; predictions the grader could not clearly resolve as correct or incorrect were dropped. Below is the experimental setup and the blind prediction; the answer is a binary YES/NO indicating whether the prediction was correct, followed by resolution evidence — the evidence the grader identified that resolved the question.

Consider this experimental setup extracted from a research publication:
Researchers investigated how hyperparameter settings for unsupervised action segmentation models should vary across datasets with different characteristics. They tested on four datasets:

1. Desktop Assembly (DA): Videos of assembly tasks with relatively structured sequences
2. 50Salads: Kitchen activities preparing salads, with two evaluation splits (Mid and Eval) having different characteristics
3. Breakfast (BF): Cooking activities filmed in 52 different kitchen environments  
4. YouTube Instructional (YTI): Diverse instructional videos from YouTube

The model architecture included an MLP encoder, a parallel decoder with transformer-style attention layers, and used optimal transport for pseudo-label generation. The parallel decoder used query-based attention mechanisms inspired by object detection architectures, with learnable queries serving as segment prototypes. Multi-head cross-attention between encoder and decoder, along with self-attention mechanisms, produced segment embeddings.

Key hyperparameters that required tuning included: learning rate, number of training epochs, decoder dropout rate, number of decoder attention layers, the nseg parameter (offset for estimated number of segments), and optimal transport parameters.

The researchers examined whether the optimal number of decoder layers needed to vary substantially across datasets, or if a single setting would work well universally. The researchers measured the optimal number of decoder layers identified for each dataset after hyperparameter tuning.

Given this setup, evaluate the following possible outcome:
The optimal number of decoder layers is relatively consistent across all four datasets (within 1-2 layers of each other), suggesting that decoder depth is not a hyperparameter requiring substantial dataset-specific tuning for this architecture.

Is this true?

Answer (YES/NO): NO